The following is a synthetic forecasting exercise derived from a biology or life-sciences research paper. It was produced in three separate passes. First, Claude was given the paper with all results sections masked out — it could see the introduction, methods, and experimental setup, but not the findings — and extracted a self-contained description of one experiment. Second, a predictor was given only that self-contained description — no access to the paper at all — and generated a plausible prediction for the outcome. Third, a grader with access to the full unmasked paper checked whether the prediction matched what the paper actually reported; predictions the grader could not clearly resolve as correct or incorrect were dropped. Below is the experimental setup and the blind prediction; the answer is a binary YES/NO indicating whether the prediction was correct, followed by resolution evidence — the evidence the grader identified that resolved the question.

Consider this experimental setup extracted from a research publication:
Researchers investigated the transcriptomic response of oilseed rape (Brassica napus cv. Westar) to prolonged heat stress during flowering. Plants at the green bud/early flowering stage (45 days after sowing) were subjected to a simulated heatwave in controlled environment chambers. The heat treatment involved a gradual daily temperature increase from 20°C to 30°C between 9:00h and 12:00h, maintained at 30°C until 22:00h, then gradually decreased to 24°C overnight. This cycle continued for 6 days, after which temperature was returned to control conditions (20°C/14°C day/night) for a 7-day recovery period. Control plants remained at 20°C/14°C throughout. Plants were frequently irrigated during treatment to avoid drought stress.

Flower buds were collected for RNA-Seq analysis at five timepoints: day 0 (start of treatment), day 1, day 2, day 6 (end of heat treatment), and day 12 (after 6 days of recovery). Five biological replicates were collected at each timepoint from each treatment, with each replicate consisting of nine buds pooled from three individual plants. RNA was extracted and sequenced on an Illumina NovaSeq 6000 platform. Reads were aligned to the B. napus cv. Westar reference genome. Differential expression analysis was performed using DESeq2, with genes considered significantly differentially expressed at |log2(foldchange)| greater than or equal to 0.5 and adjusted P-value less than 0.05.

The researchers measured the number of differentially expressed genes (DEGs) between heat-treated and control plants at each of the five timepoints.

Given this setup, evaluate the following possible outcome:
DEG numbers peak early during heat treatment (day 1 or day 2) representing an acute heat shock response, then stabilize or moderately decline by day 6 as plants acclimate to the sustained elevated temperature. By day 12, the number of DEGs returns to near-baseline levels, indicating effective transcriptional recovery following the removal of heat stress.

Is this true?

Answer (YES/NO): YES